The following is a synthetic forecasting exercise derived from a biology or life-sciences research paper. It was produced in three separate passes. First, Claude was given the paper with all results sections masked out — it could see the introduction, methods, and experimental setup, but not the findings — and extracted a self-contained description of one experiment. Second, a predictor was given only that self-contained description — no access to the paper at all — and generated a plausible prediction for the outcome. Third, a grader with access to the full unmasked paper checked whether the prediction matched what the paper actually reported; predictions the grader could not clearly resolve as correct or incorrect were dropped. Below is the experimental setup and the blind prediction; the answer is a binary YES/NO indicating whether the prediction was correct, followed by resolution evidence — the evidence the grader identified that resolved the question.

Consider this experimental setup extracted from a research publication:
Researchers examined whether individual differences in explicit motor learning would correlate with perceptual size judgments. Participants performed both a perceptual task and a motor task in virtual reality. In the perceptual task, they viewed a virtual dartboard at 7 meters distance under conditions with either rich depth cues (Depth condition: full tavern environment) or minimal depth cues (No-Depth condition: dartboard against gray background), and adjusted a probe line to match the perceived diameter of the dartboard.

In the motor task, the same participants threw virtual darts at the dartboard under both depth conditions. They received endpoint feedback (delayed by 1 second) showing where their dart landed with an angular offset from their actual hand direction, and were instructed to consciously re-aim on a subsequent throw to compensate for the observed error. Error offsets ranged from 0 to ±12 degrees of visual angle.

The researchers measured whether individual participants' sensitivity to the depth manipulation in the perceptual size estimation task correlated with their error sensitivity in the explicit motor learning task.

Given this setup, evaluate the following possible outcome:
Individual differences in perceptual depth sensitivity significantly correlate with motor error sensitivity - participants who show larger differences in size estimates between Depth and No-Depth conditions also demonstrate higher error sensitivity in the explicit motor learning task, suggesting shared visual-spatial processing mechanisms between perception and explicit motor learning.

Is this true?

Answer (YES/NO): YES